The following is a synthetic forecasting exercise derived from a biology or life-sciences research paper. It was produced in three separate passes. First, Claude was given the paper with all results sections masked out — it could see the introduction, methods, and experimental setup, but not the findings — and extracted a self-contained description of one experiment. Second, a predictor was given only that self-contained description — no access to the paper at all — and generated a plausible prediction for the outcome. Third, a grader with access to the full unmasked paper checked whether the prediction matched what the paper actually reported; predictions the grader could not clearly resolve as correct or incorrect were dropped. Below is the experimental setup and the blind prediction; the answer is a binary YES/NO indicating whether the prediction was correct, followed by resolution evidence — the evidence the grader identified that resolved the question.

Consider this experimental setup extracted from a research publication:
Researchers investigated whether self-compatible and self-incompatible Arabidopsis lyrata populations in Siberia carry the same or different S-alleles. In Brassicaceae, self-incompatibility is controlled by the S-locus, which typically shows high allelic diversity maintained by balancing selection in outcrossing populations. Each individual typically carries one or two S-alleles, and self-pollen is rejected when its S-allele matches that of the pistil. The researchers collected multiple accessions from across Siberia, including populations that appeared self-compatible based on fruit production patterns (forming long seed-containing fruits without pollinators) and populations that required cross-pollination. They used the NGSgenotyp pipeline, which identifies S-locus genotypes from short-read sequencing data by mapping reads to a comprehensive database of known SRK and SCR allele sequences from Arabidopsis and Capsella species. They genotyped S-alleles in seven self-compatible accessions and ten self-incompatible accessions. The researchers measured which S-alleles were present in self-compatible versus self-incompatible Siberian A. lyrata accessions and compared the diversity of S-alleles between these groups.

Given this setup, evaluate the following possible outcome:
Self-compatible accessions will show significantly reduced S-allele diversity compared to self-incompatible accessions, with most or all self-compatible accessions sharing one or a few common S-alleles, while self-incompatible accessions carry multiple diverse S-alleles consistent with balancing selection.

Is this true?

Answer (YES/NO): YES